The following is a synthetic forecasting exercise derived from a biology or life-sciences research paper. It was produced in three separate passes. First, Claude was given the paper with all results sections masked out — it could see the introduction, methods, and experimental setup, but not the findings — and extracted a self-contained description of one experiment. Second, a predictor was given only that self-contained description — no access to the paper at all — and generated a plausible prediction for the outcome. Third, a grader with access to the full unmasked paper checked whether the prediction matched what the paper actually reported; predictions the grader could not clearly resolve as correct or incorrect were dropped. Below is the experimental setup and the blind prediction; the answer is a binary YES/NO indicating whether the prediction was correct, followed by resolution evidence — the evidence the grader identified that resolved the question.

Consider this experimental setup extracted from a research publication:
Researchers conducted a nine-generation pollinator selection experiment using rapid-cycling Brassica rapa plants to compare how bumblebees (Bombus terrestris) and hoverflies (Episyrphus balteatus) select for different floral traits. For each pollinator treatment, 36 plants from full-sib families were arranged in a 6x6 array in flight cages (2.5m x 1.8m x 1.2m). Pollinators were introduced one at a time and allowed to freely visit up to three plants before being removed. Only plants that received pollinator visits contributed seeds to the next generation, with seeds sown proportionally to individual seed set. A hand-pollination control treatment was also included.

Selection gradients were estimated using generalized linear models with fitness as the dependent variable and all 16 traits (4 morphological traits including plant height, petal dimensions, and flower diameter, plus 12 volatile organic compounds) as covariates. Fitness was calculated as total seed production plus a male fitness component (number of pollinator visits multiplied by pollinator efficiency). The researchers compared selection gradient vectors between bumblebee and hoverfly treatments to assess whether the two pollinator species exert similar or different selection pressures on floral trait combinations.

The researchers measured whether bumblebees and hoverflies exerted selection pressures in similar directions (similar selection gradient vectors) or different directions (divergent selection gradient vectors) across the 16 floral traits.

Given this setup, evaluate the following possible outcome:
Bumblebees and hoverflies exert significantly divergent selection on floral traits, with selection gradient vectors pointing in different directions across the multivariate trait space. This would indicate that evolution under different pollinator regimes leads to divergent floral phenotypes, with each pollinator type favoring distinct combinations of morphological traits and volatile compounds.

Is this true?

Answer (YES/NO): YES